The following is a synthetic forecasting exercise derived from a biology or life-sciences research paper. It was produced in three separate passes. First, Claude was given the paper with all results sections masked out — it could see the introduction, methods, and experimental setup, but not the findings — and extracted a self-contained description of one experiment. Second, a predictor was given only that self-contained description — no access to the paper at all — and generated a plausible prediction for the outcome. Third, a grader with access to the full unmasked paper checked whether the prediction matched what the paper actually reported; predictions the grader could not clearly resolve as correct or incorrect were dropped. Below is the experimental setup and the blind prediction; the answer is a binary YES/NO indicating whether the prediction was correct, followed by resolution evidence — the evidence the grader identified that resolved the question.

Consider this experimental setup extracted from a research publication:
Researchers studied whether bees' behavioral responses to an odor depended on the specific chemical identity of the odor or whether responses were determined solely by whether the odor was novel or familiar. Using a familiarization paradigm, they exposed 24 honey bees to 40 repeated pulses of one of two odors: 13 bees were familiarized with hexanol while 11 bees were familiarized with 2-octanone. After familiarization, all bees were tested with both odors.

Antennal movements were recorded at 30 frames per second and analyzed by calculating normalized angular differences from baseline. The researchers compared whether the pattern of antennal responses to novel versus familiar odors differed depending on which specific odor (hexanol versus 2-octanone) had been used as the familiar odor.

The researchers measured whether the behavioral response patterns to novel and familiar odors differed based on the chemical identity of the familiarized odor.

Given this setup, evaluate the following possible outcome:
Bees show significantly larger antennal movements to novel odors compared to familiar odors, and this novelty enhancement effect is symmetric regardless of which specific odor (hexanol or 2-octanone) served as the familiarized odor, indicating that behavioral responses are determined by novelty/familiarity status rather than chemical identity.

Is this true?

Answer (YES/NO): YES